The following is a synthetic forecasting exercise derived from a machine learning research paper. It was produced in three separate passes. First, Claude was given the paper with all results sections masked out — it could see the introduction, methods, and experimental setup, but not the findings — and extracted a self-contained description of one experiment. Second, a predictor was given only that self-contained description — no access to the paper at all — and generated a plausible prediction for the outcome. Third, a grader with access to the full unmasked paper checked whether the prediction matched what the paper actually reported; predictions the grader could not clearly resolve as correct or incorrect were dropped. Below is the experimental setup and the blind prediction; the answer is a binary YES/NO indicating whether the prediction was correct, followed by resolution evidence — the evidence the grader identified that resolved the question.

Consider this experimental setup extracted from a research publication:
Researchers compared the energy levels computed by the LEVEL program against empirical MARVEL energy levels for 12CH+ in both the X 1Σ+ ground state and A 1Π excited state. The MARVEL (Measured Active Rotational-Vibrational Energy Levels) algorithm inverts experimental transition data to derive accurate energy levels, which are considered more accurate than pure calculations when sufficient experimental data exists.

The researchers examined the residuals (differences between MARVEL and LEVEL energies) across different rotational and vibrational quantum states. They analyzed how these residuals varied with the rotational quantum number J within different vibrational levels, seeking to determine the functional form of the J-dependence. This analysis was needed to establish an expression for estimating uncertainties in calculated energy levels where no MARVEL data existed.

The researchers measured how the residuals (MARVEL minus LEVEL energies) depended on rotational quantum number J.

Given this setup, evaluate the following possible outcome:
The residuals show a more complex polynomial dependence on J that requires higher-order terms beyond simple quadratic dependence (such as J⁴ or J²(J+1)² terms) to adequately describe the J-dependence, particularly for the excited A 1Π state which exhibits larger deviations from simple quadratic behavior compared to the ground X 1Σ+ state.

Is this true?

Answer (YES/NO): NO